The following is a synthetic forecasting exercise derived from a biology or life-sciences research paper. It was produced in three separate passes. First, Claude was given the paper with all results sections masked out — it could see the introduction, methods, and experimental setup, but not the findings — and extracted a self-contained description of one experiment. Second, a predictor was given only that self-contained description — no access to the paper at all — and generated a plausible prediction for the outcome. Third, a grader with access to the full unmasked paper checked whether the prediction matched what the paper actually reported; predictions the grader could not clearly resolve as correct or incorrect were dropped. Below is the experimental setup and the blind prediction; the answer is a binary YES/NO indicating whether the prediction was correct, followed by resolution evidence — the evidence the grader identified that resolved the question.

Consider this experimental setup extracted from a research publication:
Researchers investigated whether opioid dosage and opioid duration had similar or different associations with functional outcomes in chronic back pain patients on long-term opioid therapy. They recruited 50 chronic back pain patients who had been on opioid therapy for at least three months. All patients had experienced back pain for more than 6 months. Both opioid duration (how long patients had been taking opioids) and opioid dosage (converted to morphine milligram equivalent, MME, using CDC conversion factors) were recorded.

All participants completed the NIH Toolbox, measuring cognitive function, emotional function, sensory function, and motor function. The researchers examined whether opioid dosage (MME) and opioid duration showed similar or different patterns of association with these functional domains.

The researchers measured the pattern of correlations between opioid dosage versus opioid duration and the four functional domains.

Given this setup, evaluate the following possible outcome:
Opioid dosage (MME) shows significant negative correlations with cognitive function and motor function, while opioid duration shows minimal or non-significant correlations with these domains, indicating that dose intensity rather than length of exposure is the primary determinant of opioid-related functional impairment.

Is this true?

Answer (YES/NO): NO